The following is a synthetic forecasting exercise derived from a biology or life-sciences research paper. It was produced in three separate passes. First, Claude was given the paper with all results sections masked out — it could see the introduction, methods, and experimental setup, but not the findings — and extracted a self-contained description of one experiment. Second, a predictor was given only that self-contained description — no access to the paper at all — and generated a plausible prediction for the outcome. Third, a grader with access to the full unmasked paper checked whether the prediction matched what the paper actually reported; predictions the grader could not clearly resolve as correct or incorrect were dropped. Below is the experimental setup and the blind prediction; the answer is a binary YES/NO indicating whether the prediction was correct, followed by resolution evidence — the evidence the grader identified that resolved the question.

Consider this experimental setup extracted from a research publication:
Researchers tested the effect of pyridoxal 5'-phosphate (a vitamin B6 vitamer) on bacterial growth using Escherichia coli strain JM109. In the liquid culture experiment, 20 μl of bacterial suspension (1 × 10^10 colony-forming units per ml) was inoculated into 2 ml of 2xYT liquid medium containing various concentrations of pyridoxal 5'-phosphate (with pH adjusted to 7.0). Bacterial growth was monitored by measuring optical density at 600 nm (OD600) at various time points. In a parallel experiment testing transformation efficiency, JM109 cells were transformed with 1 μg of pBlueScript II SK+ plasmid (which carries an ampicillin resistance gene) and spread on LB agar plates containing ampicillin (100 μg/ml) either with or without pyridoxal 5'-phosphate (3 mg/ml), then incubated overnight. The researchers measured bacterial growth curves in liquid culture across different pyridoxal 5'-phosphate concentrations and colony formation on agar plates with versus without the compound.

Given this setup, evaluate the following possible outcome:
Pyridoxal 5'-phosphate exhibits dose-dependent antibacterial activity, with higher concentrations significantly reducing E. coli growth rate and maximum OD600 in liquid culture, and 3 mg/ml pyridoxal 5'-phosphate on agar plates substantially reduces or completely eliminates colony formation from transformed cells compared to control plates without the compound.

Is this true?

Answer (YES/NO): YES